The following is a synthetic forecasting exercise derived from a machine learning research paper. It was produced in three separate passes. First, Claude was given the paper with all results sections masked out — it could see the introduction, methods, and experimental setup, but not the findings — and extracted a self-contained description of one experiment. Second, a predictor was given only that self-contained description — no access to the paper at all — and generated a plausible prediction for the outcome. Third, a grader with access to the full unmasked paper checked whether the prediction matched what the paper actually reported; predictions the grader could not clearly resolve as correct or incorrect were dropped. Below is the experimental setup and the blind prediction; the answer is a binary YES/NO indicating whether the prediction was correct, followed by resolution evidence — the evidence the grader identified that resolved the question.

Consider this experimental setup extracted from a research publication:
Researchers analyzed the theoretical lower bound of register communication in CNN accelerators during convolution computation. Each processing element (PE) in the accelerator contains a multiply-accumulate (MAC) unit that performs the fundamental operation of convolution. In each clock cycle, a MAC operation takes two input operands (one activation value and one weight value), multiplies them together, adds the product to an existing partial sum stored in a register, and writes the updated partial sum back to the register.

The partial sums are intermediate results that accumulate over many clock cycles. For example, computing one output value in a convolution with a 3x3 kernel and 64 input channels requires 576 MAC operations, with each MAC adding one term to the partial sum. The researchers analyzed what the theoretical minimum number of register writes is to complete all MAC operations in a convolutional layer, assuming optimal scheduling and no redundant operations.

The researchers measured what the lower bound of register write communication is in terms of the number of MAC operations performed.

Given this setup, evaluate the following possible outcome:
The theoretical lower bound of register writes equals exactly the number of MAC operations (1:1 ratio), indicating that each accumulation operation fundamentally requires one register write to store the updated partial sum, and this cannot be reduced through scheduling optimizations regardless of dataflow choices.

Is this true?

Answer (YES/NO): YES